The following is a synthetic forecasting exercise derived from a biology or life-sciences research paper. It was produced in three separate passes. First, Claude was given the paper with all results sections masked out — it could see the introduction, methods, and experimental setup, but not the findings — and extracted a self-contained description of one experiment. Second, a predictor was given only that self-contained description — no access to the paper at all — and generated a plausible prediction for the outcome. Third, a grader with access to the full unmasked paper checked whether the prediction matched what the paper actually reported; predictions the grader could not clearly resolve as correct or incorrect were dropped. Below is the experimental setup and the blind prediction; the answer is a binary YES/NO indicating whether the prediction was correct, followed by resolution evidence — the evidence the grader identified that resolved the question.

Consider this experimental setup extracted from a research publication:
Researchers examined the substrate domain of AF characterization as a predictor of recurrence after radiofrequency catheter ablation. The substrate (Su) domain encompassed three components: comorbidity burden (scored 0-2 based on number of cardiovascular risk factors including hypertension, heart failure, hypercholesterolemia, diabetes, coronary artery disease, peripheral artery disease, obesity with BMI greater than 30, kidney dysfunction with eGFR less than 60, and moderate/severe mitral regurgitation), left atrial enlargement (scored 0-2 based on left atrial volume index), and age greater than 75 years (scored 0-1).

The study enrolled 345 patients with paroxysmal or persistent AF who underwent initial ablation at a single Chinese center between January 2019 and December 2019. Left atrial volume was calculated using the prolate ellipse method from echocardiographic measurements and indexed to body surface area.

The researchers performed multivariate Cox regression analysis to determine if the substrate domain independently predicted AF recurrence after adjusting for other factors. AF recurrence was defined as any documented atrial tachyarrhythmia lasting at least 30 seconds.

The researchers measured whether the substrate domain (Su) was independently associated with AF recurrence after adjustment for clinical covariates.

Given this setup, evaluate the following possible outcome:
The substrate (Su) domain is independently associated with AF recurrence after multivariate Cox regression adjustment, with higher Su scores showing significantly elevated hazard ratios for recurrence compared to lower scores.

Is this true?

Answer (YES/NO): YES